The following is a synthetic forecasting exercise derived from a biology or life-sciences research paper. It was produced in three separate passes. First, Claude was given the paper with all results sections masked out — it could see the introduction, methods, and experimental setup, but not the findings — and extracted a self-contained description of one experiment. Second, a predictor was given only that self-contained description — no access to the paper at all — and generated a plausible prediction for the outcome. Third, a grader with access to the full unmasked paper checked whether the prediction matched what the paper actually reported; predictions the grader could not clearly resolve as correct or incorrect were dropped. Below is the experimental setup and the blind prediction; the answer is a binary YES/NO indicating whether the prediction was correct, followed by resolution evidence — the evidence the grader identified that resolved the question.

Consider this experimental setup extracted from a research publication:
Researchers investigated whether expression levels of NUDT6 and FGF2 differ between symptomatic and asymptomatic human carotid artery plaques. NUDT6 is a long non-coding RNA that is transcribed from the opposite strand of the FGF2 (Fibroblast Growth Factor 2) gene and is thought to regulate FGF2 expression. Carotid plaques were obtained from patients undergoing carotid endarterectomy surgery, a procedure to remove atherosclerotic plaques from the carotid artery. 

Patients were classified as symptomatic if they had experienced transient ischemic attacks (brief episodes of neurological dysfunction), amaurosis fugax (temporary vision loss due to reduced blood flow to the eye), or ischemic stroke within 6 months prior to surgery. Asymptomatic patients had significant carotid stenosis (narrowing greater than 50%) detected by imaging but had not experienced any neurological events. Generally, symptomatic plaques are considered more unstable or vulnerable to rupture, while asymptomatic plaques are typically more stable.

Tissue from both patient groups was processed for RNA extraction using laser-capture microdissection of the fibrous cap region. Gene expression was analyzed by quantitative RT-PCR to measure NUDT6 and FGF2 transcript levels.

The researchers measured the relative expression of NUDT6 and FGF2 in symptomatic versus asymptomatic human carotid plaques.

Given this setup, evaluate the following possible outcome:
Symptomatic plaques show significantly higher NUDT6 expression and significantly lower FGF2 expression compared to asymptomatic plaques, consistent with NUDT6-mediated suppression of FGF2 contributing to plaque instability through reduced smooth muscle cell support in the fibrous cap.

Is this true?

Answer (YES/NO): YES